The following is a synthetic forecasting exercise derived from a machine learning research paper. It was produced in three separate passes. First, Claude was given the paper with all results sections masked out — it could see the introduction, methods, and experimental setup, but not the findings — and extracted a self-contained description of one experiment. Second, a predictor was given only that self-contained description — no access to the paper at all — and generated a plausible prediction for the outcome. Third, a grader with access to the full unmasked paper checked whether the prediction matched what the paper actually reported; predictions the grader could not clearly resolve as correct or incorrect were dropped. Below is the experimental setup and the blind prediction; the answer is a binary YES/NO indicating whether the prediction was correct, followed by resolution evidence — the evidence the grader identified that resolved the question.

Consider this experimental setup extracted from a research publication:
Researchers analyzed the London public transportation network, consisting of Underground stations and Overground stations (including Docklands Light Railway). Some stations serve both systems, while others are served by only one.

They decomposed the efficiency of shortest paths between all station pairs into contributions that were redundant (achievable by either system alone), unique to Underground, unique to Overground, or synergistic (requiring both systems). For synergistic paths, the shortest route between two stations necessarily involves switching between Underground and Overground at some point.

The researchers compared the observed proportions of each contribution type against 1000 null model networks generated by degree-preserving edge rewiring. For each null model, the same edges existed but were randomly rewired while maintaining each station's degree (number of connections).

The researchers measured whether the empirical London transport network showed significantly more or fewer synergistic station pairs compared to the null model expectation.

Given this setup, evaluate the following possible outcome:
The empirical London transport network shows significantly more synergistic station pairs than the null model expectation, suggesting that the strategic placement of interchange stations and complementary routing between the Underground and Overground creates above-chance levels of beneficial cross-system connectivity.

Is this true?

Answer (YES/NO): NO